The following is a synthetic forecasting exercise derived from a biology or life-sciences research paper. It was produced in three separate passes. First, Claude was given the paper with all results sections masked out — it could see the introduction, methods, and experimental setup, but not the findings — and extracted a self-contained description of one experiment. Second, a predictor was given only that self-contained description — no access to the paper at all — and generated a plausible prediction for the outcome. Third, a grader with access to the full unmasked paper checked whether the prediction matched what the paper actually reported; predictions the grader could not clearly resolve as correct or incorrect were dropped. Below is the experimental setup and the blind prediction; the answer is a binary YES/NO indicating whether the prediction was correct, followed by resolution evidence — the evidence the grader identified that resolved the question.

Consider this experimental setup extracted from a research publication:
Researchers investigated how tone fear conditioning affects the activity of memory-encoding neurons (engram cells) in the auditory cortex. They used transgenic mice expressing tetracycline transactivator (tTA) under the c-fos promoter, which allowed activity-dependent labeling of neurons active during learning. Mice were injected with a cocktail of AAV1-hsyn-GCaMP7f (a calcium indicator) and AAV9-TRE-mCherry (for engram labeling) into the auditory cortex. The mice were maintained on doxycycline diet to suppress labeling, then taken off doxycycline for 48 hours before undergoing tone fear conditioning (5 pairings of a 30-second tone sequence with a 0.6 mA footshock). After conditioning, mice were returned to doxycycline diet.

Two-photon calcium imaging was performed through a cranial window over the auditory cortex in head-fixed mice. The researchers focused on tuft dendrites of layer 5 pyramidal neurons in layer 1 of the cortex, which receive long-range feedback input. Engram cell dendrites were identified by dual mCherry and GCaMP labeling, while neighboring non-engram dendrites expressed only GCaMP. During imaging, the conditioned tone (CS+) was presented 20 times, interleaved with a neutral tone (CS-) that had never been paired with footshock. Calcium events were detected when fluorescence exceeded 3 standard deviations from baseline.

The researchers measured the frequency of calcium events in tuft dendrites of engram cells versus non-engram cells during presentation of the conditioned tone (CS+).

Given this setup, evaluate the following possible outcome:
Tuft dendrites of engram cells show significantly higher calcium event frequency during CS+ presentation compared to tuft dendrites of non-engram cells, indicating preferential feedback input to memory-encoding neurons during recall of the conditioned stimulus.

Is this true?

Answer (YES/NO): NO